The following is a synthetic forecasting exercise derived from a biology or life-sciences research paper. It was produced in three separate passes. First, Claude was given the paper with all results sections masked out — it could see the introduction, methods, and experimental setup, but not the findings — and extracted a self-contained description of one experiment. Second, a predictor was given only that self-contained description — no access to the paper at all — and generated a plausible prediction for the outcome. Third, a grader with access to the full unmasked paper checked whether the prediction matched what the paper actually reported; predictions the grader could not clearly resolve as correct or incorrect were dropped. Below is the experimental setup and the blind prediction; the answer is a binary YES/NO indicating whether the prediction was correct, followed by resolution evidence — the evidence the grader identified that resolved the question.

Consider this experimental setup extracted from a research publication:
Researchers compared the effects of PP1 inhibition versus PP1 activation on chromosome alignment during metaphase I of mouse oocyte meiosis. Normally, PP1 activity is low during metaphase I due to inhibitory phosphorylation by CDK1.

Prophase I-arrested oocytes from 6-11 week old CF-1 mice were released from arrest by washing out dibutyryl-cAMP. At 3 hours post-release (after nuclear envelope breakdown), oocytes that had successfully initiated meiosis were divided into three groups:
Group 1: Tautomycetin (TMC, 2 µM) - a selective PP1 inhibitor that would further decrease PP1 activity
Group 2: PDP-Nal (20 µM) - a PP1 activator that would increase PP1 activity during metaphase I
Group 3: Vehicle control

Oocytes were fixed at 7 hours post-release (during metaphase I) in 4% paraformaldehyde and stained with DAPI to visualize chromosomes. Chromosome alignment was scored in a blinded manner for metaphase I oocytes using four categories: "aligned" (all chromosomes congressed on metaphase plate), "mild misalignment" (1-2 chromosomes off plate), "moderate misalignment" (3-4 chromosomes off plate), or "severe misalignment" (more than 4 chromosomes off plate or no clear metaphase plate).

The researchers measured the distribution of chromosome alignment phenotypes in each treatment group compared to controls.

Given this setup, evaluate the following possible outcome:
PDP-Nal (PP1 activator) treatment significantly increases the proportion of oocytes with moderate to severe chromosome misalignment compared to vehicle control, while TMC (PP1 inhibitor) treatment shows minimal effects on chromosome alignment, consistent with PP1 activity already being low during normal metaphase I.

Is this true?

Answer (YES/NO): NO